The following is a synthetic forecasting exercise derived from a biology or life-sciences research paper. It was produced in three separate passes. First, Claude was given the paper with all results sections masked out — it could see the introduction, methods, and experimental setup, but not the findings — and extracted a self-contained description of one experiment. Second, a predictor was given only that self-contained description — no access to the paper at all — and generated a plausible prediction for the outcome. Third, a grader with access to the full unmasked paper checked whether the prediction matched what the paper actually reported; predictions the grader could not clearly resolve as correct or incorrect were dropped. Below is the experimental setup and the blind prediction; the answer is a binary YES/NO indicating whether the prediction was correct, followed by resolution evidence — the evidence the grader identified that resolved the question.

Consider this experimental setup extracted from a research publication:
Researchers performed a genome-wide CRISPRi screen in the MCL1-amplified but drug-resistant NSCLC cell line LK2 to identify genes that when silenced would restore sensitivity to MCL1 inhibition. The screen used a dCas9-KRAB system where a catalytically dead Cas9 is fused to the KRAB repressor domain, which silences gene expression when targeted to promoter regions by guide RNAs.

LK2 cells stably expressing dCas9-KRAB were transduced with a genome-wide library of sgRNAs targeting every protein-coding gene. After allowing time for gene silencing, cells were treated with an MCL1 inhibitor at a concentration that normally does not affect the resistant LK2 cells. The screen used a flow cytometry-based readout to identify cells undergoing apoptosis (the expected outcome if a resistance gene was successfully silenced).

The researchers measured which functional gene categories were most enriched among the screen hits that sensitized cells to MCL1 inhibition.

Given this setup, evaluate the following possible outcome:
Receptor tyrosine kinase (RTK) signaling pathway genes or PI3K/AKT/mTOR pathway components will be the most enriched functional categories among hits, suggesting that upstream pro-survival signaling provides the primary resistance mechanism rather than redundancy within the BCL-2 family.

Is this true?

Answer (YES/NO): NO